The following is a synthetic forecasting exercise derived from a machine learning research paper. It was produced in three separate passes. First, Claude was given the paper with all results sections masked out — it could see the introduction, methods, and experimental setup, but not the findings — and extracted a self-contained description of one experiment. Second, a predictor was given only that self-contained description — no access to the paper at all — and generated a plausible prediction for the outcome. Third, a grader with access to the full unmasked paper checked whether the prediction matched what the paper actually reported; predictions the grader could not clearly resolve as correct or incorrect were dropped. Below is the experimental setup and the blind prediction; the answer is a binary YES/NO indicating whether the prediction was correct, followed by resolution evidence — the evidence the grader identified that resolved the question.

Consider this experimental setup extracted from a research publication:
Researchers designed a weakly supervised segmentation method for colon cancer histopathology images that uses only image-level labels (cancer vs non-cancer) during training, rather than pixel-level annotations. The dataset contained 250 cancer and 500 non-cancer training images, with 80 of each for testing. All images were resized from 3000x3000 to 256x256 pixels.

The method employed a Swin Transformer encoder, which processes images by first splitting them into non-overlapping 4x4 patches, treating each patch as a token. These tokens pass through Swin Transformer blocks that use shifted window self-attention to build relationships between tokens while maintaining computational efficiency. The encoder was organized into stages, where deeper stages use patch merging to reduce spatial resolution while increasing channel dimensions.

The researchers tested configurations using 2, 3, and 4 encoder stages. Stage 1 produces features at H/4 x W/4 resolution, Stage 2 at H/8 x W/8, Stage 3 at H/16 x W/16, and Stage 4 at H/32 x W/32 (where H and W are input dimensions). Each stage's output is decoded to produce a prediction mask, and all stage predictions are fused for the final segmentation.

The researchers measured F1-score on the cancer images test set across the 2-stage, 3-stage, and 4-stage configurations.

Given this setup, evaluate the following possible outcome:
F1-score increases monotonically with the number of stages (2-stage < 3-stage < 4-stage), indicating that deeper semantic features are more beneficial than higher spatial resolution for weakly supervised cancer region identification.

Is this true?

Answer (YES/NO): NO